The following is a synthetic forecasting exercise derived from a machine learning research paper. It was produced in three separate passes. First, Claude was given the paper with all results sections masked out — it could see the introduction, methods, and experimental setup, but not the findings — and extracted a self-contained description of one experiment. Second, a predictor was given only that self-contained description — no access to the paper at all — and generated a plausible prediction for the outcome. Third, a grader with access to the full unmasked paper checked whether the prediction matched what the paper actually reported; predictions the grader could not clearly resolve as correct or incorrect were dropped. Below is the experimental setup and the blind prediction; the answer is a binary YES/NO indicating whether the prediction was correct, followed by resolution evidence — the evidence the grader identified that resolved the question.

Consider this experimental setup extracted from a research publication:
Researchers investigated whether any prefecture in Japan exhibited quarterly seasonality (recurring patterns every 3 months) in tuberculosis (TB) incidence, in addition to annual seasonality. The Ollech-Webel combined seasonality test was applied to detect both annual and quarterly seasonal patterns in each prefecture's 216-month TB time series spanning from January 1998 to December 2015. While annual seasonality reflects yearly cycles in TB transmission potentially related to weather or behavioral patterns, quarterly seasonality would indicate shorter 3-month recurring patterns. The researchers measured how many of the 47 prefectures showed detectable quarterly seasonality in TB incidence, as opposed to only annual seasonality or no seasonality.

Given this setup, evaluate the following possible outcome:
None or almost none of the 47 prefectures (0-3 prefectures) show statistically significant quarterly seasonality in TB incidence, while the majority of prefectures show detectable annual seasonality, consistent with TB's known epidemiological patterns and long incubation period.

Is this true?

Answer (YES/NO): YES